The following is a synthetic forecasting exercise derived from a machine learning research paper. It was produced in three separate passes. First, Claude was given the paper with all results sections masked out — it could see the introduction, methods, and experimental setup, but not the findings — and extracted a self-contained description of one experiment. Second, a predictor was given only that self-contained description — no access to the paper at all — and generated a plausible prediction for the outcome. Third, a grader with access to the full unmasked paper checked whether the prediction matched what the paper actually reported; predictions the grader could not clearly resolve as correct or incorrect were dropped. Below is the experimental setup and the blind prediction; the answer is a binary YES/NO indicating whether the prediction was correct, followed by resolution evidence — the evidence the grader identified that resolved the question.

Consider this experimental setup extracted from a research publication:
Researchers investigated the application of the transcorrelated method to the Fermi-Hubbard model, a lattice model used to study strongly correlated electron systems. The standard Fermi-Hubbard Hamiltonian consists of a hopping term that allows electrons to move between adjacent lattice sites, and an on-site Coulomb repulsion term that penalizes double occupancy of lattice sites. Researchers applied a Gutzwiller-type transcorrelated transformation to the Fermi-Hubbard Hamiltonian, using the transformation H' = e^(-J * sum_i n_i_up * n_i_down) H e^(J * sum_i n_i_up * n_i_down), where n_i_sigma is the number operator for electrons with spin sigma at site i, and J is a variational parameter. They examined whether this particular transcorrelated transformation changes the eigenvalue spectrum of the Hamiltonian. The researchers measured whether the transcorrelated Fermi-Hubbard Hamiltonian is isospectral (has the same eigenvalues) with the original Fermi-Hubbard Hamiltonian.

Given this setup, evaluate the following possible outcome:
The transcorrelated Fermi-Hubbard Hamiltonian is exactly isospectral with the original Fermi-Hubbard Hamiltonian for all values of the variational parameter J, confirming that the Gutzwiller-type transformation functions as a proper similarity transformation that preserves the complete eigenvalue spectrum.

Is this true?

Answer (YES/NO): YES